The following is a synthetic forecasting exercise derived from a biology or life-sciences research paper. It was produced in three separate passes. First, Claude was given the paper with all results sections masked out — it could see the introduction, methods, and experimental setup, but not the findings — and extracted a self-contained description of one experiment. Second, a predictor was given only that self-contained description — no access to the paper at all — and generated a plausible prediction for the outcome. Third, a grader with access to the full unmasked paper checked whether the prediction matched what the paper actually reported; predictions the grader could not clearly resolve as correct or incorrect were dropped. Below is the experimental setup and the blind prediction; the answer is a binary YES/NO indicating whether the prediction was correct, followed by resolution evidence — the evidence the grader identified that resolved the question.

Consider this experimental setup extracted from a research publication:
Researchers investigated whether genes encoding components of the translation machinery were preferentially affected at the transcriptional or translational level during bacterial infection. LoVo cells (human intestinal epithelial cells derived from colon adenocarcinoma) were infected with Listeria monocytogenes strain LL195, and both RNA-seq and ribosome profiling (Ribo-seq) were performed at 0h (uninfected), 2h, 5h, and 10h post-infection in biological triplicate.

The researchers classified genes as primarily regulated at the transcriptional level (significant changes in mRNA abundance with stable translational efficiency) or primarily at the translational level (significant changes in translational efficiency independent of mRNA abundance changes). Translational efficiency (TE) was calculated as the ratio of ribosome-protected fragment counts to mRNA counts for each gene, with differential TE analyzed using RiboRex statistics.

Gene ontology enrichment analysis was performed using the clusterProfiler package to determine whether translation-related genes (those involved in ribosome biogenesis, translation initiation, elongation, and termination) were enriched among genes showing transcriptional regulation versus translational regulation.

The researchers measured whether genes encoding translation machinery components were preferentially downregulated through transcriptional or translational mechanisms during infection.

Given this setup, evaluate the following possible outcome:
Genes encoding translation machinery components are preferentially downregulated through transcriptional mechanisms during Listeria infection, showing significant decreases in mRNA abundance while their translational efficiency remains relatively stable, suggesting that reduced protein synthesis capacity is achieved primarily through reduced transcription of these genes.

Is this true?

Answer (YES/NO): NO